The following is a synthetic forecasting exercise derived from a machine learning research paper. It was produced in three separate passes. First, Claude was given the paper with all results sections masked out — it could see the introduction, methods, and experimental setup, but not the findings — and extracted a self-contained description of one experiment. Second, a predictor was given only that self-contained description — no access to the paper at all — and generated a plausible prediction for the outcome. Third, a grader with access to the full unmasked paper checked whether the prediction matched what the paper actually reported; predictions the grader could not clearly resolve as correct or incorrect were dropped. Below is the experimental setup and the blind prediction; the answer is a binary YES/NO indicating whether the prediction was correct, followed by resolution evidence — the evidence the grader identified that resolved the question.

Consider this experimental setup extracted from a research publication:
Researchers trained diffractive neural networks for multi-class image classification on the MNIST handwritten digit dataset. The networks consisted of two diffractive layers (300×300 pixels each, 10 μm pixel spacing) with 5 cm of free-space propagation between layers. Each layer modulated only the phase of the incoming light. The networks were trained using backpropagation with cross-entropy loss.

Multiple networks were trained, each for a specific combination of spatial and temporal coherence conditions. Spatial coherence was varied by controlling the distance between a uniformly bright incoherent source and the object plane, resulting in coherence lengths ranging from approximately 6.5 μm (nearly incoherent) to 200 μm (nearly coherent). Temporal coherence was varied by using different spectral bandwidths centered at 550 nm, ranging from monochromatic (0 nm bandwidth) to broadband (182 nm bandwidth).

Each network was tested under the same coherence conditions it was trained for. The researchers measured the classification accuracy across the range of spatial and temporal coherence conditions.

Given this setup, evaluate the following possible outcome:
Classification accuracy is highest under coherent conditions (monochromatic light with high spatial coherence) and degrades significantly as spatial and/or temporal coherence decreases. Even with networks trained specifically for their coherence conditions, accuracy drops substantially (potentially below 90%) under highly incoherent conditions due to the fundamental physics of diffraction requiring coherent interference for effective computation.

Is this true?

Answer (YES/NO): YES